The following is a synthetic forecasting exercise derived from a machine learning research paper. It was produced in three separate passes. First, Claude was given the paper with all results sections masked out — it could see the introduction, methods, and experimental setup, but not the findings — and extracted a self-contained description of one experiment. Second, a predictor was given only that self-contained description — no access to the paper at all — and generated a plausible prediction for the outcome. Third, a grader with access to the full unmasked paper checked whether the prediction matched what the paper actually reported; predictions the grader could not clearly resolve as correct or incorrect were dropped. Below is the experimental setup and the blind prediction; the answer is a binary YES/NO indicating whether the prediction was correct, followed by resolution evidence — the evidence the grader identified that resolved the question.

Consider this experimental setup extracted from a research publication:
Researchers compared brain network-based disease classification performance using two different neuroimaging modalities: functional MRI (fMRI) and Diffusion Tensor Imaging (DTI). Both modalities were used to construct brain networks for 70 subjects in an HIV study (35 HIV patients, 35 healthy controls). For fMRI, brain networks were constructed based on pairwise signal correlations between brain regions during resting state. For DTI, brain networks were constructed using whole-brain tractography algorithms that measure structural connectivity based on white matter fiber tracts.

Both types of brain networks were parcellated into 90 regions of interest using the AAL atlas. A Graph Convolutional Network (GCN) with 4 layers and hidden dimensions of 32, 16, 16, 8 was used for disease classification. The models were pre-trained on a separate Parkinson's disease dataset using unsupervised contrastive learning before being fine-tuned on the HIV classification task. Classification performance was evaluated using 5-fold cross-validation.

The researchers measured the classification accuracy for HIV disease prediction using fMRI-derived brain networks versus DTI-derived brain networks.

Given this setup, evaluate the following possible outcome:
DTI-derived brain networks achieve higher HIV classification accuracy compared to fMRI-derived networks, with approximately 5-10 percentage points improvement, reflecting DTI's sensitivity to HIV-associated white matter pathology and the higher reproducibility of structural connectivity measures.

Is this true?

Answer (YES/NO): NO